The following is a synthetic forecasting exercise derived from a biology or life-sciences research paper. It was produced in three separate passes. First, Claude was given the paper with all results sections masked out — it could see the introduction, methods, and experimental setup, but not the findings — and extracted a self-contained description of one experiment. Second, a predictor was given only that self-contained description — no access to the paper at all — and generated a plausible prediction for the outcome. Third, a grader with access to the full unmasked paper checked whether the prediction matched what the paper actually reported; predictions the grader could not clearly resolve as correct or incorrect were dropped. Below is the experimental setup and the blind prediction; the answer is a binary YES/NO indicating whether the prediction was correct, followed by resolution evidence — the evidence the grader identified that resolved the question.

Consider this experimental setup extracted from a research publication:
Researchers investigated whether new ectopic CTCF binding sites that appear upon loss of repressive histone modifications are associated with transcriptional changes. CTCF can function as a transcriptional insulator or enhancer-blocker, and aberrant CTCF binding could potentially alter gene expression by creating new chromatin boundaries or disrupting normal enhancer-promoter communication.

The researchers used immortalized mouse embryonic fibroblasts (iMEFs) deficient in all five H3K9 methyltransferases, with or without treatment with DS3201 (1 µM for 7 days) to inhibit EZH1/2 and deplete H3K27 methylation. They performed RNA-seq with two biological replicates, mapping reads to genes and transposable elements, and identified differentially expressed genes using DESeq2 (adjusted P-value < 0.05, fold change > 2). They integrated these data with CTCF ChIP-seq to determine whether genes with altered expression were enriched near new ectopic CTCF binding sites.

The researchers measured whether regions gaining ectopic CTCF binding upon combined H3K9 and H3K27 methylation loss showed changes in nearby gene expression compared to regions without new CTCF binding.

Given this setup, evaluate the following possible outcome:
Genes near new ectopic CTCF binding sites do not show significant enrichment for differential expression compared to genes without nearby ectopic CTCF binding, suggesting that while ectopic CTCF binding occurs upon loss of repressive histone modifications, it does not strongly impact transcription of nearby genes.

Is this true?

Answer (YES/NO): NO